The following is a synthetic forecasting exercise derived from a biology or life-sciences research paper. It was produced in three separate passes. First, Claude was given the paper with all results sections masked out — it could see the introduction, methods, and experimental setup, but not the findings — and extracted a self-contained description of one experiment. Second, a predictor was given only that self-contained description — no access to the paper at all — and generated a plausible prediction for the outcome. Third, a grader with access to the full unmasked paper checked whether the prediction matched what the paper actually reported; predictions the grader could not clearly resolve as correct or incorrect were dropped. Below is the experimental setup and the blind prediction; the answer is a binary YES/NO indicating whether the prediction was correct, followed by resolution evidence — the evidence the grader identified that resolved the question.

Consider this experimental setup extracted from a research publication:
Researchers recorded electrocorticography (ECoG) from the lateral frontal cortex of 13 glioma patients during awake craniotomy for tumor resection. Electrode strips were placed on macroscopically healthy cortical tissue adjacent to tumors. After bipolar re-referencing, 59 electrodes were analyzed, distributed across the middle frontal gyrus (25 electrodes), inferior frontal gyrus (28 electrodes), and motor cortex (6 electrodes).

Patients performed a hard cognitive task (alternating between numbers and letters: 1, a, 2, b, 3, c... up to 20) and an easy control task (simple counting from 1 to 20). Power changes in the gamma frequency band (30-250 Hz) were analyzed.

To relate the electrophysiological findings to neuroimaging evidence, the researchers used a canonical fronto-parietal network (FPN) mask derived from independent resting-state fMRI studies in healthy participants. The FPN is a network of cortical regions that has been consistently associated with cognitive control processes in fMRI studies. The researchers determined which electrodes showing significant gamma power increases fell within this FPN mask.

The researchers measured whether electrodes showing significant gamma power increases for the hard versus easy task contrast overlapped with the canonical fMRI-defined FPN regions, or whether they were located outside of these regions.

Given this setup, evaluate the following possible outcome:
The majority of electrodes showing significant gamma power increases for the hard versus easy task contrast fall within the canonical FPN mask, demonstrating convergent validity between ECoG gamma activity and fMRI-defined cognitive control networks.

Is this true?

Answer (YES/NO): YES